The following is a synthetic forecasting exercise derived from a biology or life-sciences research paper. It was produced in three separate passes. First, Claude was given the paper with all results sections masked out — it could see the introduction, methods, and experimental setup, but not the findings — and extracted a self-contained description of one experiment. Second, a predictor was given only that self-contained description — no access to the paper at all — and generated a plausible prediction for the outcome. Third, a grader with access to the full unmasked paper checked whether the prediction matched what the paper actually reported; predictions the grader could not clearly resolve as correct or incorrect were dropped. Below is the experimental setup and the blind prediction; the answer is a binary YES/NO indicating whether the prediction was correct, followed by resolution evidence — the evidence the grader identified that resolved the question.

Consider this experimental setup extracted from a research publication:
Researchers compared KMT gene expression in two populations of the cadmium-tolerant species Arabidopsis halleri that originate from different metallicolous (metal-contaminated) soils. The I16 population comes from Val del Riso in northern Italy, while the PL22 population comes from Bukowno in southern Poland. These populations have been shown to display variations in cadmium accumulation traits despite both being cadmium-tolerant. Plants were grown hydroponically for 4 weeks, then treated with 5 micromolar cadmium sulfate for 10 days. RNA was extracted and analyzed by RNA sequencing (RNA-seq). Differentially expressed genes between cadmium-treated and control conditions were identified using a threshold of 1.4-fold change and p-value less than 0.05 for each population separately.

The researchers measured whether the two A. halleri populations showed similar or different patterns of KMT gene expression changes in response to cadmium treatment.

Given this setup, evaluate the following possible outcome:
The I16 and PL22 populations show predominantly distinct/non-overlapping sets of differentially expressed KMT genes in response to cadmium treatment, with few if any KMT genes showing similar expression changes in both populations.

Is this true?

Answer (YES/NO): YES